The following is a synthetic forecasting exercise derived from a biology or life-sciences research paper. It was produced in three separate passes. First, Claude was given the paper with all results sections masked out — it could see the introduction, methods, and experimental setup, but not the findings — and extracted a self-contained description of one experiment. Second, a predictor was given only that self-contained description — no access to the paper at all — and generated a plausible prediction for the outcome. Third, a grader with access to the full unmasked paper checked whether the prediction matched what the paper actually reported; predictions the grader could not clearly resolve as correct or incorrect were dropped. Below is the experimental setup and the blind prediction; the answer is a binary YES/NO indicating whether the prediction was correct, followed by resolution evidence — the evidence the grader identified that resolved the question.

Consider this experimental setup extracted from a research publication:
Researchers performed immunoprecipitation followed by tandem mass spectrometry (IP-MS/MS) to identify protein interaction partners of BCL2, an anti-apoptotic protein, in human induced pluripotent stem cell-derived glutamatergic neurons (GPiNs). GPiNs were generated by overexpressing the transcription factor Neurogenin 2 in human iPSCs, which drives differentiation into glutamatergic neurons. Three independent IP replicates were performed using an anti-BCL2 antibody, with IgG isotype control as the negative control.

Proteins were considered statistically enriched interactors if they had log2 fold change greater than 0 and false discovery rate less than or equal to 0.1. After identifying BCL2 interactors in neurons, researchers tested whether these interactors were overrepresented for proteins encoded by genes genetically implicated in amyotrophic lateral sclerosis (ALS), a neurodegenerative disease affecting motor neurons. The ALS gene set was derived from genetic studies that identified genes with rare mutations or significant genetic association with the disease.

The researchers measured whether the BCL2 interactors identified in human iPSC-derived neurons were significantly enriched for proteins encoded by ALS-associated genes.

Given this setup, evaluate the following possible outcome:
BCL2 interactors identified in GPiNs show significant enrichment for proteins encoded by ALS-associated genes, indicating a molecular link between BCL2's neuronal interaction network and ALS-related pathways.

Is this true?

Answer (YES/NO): YES